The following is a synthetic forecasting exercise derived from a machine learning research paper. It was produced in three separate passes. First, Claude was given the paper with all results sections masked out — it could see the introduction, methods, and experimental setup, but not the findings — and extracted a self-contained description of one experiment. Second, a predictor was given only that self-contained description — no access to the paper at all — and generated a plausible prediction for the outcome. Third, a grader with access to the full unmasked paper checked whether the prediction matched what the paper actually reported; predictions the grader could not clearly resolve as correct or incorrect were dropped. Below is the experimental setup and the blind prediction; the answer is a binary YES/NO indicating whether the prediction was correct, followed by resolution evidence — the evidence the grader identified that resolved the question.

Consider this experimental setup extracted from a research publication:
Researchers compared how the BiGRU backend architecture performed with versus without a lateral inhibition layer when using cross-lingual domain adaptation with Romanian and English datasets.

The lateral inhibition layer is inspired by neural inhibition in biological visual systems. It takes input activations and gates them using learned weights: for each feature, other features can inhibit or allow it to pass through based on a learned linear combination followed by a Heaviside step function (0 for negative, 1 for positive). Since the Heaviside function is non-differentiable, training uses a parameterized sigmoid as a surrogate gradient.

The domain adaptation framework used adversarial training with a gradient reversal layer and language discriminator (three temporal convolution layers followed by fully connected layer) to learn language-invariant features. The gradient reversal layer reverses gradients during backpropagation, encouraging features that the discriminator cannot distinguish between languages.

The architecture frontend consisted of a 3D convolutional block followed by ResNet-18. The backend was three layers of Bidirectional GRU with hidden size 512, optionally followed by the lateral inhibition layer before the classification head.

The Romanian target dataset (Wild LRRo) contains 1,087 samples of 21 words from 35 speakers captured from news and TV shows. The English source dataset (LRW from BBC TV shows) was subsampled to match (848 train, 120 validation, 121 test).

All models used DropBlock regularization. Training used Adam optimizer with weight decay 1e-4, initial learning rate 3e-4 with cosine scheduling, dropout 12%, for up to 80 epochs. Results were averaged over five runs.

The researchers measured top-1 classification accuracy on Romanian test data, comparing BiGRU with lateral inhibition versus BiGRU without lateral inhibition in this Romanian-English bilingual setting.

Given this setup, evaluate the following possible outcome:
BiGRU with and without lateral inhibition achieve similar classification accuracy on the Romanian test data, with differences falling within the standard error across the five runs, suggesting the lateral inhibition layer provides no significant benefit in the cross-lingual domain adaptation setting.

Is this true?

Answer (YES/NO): NO